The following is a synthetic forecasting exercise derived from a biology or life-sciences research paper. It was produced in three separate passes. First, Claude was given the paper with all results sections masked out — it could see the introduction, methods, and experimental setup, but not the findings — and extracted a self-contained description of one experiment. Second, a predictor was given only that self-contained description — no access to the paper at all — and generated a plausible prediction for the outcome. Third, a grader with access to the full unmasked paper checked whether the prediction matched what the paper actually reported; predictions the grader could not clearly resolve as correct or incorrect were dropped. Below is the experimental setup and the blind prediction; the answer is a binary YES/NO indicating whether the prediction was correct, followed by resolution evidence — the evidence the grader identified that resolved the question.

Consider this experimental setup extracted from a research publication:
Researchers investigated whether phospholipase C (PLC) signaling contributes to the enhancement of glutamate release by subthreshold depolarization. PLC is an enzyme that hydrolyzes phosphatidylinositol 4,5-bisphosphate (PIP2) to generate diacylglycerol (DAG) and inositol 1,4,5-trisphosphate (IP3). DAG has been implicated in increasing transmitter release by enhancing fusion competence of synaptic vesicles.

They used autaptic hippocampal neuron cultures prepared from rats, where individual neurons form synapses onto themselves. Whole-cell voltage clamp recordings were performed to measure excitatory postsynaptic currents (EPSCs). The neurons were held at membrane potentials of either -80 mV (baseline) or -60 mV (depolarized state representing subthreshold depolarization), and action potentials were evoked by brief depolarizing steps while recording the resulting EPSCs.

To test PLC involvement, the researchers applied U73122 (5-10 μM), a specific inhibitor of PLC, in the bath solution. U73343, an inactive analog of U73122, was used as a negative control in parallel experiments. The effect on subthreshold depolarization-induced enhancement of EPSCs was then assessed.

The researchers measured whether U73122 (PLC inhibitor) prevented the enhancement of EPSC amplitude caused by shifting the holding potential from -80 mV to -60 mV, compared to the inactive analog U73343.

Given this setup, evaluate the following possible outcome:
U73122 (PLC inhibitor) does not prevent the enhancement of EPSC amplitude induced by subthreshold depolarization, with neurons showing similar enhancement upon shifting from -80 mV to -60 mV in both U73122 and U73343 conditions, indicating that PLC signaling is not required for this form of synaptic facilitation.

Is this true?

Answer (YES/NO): NO